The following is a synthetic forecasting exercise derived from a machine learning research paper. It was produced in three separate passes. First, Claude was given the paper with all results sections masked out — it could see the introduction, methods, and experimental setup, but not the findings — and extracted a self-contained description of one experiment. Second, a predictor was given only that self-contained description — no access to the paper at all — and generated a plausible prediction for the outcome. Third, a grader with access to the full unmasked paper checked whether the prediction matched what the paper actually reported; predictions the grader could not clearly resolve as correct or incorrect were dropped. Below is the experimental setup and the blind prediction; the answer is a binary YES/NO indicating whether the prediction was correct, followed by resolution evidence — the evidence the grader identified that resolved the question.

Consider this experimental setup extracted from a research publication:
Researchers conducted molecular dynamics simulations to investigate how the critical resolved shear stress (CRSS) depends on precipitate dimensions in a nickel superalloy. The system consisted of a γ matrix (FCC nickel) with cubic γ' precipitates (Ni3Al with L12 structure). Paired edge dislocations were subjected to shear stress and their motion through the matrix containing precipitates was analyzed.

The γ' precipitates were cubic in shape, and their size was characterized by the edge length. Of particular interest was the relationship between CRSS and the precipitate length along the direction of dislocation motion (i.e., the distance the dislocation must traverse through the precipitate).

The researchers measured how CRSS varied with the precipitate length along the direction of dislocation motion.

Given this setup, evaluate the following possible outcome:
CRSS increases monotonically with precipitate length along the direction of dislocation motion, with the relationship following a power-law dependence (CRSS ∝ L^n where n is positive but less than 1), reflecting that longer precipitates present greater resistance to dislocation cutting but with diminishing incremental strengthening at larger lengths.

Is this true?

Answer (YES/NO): NO